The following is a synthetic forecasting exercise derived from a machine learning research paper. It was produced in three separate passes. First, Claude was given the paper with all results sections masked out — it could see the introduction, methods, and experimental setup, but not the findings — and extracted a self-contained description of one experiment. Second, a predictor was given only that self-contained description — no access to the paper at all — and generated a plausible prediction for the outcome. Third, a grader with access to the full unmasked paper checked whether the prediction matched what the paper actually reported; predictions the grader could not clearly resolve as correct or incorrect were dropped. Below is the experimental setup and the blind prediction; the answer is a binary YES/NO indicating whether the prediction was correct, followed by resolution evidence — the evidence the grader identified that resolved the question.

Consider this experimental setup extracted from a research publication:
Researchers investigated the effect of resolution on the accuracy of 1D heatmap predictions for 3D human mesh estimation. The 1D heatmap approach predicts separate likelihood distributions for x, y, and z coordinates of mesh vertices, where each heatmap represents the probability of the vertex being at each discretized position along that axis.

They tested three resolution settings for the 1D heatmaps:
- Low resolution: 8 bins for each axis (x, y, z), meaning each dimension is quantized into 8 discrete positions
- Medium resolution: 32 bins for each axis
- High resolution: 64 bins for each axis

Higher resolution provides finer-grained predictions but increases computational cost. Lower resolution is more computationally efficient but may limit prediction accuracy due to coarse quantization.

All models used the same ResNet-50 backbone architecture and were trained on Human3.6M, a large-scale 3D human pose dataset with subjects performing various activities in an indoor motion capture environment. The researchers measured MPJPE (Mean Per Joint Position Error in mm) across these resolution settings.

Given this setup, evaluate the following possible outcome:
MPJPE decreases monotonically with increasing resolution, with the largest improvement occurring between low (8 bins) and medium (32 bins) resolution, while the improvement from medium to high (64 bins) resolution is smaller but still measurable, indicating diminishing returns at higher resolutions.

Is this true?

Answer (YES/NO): NO